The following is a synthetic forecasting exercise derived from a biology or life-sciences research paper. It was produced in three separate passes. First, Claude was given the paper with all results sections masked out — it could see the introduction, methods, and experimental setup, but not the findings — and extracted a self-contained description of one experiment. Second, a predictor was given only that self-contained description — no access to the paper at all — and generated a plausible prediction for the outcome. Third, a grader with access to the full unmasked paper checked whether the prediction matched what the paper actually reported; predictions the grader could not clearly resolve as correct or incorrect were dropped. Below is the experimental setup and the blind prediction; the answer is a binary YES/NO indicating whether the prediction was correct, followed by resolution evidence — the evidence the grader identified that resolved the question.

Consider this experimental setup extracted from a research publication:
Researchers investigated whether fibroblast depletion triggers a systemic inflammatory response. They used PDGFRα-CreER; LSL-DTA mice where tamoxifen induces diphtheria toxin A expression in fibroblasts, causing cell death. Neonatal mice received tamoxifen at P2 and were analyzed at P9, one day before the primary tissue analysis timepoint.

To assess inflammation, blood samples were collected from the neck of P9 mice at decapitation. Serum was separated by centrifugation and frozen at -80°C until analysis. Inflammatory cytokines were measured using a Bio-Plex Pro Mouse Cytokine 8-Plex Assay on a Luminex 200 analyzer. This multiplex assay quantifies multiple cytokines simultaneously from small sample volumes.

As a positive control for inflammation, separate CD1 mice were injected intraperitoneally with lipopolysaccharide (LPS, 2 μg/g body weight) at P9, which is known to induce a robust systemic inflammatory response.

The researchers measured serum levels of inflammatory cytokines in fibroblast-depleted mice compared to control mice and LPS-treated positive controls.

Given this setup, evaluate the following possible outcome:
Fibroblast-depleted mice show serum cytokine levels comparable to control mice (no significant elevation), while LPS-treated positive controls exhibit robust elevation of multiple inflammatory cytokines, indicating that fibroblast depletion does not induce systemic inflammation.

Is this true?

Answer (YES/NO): YES